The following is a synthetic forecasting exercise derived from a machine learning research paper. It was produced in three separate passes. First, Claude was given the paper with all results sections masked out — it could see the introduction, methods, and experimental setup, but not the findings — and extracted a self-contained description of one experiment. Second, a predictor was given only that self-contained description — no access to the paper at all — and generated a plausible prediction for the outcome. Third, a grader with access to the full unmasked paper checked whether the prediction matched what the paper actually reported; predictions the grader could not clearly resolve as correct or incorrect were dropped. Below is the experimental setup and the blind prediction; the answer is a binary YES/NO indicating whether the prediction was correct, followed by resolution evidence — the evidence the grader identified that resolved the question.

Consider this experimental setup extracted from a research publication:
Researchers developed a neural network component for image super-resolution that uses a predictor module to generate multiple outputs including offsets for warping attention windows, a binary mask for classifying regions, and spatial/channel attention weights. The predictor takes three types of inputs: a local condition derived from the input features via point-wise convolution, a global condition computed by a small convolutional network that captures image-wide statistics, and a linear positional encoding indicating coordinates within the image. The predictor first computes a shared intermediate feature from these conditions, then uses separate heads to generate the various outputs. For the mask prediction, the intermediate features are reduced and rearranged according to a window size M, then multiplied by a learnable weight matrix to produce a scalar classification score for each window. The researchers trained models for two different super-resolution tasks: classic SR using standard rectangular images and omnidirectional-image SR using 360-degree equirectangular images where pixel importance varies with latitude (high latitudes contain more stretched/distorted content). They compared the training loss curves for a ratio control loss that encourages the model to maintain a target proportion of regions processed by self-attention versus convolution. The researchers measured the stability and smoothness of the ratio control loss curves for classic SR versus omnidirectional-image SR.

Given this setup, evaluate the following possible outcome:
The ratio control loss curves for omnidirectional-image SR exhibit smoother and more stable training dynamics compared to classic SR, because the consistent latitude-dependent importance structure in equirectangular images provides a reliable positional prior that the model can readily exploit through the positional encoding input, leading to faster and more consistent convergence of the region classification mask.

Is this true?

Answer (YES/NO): YES